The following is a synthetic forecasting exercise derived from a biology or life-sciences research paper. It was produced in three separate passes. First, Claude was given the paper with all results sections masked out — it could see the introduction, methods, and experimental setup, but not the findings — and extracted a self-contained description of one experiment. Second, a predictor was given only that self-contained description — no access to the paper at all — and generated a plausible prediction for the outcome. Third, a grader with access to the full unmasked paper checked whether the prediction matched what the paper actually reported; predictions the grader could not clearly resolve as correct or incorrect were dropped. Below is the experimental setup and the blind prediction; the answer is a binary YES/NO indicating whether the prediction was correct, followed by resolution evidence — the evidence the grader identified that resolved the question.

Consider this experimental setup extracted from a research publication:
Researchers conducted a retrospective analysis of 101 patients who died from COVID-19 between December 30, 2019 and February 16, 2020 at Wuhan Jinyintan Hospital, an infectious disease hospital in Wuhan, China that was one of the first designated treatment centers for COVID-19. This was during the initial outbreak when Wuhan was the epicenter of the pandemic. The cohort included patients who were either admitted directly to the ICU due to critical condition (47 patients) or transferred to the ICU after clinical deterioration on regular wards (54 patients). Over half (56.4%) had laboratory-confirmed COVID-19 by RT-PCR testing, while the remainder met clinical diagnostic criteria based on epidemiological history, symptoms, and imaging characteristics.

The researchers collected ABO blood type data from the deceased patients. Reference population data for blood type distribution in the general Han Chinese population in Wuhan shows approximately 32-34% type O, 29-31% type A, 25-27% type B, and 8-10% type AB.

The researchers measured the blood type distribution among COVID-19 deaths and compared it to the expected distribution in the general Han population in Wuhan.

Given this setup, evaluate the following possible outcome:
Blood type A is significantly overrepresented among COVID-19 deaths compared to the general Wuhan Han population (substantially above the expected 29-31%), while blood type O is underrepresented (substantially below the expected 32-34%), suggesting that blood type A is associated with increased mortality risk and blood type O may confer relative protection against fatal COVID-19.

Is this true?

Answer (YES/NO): YES